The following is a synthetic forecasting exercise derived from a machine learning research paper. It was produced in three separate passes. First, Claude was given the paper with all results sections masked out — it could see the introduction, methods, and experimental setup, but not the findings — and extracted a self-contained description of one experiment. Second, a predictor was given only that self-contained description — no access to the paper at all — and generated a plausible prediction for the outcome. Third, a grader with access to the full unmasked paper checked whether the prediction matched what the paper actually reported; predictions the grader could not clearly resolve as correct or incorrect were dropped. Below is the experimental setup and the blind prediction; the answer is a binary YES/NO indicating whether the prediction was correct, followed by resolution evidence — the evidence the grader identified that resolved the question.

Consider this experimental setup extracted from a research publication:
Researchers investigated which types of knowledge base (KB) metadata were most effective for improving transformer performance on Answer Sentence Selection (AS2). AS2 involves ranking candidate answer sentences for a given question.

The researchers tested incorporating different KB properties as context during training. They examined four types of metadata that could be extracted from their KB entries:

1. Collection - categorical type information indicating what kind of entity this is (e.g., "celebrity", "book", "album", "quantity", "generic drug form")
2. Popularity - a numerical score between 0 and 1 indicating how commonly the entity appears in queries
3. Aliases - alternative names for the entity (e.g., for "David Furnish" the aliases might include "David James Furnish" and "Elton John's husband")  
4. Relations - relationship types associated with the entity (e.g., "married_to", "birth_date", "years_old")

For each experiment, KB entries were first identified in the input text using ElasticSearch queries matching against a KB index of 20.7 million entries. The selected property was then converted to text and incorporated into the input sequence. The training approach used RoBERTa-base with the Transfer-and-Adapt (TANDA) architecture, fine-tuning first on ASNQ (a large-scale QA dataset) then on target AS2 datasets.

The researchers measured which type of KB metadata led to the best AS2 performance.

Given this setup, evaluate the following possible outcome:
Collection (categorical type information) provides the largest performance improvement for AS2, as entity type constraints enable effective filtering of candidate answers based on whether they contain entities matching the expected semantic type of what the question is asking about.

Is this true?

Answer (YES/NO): YES